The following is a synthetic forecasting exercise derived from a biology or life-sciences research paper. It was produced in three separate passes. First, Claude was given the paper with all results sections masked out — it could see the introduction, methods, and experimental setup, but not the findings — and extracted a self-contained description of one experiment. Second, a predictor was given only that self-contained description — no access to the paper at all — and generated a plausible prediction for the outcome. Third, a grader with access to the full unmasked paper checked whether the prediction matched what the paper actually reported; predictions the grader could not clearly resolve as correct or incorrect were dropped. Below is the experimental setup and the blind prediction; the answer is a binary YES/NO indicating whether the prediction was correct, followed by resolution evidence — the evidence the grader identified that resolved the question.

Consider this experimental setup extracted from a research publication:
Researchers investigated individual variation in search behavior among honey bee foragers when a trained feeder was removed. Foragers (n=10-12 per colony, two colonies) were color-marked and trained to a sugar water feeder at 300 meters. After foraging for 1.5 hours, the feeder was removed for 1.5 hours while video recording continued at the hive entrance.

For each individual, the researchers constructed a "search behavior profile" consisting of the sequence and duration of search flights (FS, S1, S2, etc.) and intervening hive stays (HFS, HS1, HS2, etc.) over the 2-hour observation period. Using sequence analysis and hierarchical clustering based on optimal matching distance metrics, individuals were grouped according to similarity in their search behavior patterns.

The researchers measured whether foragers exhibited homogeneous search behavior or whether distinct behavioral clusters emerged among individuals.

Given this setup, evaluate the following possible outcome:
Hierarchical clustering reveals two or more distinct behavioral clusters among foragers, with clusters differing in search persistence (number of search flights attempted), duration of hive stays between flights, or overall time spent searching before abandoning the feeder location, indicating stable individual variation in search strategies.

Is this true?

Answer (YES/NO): YES